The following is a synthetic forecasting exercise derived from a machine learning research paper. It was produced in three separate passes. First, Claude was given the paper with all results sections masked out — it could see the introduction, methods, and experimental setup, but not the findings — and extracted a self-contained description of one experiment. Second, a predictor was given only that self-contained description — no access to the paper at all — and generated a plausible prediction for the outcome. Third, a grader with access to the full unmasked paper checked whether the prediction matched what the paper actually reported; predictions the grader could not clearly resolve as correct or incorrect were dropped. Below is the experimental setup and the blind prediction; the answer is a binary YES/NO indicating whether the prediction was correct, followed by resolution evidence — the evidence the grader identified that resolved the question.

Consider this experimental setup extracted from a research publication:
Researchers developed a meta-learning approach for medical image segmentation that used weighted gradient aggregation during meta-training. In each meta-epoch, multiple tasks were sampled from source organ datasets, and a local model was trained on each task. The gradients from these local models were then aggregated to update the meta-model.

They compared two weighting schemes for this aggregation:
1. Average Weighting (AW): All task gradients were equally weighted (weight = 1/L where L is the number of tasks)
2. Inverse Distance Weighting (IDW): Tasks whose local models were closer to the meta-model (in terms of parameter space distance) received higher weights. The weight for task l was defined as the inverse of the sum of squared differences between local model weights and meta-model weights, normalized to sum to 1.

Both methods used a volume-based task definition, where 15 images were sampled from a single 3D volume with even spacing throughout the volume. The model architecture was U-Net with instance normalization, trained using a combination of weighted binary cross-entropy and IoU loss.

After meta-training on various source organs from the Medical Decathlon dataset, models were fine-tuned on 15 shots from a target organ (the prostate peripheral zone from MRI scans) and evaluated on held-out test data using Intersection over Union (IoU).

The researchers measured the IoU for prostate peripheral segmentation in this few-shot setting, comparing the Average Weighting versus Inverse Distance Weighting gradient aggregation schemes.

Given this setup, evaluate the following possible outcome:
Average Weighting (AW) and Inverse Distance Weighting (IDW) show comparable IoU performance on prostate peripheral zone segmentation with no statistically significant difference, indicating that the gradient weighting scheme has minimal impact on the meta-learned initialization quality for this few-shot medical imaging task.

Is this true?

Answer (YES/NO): NO